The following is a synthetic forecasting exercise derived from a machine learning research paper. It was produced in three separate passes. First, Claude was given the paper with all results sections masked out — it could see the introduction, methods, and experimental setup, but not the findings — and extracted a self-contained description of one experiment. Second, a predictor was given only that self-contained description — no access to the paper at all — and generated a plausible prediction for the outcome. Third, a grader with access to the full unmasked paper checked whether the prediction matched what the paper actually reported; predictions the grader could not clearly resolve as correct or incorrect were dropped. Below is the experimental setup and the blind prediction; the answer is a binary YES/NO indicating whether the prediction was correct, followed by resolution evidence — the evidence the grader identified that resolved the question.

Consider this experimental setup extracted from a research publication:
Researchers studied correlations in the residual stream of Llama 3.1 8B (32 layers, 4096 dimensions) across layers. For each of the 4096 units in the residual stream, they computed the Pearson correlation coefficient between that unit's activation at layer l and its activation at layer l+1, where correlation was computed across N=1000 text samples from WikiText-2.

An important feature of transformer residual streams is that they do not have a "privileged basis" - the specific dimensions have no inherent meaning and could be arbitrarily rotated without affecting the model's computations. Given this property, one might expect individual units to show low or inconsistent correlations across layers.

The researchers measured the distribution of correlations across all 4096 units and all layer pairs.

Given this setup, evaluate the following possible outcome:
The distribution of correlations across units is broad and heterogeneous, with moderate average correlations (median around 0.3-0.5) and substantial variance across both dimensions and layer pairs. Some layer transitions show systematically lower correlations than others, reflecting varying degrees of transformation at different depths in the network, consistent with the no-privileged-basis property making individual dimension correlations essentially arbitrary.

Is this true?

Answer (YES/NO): NO